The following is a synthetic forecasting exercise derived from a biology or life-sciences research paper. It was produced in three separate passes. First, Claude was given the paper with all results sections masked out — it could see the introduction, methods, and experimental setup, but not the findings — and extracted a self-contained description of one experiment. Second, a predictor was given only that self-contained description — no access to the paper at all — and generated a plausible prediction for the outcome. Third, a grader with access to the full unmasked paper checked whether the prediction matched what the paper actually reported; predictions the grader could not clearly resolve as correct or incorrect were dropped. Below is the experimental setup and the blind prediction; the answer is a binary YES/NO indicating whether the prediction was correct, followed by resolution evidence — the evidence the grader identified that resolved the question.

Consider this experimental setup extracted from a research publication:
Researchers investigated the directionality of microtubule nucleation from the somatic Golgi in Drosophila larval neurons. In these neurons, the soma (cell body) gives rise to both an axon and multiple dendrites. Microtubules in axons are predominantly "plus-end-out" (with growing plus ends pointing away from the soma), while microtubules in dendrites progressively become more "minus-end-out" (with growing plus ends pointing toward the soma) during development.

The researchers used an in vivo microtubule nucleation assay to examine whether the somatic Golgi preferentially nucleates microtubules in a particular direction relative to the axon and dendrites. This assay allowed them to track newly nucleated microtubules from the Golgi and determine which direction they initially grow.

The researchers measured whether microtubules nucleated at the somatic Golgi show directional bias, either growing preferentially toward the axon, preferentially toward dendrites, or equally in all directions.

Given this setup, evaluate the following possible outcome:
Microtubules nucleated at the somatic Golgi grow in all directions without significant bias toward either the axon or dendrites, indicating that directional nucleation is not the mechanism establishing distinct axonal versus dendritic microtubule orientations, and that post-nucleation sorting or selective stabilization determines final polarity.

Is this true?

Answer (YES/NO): NO